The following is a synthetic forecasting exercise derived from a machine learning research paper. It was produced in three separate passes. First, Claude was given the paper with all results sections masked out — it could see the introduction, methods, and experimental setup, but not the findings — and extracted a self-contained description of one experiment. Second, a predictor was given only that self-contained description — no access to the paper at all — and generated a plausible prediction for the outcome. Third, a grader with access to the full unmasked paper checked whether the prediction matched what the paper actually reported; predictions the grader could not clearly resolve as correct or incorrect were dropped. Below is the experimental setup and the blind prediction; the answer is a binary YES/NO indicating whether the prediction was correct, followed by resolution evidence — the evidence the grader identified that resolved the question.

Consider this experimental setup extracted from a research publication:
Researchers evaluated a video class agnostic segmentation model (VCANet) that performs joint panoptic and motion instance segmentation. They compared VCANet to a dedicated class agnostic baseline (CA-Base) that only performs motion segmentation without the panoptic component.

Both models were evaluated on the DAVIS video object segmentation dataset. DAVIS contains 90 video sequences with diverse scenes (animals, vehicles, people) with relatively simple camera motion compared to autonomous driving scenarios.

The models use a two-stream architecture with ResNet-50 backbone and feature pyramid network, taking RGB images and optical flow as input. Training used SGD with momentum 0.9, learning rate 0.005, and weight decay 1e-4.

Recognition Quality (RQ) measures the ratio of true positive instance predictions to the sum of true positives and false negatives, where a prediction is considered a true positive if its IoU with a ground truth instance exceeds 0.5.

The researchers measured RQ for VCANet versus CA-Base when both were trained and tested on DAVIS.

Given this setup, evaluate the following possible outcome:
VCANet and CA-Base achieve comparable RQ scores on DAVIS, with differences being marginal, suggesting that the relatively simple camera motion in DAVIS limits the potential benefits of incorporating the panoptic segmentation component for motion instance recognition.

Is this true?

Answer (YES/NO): NO